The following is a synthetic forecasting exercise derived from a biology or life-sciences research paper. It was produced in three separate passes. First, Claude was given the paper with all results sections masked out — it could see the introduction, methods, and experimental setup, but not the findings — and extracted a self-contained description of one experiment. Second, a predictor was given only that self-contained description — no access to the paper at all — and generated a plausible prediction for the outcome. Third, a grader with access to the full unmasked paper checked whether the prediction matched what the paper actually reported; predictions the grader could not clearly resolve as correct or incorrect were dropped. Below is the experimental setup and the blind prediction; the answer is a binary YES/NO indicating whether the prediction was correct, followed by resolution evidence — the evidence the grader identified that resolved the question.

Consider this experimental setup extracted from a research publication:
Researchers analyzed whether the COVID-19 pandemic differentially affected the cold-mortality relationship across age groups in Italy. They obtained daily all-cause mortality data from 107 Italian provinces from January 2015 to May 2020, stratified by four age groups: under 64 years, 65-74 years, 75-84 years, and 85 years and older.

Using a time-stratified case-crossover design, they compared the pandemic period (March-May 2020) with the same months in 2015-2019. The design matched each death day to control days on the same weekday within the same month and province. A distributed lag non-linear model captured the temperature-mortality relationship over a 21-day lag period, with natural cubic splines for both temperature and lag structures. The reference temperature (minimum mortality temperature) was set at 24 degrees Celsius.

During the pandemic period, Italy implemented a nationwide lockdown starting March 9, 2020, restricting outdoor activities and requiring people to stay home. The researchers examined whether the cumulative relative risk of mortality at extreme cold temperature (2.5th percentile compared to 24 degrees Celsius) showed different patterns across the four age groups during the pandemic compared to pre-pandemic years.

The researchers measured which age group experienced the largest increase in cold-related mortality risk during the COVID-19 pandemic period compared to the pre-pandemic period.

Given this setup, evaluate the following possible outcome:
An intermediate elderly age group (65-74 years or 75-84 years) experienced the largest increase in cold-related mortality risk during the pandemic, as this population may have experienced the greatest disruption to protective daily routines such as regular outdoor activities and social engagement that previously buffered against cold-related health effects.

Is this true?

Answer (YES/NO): YES